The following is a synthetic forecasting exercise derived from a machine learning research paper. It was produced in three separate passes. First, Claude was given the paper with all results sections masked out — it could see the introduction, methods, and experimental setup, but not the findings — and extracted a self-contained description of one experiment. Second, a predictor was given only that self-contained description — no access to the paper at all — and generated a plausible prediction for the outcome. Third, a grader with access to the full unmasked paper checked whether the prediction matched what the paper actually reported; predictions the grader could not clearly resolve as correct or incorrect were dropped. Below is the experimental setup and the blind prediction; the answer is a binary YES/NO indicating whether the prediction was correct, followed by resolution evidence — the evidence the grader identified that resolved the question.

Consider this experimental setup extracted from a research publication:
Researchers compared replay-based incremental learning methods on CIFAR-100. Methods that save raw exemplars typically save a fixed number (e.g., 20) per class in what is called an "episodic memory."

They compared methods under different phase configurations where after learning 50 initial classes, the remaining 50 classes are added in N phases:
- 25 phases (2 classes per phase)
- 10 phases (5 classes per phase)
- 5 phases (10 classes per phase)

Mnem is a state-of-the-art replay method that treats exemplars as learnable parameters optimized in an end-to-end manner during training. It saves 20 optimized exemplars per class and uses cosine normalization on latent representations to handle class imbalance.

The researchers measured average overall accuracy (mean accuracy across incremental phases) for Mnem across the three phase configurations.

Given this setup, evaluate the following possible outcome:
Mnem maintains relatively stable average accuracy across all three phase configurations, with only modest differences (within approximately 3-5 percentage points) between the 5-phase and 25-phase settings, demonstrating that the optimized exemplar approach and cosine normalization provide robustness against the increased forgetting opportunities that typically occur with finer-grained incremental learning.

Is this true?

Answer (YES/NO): NO